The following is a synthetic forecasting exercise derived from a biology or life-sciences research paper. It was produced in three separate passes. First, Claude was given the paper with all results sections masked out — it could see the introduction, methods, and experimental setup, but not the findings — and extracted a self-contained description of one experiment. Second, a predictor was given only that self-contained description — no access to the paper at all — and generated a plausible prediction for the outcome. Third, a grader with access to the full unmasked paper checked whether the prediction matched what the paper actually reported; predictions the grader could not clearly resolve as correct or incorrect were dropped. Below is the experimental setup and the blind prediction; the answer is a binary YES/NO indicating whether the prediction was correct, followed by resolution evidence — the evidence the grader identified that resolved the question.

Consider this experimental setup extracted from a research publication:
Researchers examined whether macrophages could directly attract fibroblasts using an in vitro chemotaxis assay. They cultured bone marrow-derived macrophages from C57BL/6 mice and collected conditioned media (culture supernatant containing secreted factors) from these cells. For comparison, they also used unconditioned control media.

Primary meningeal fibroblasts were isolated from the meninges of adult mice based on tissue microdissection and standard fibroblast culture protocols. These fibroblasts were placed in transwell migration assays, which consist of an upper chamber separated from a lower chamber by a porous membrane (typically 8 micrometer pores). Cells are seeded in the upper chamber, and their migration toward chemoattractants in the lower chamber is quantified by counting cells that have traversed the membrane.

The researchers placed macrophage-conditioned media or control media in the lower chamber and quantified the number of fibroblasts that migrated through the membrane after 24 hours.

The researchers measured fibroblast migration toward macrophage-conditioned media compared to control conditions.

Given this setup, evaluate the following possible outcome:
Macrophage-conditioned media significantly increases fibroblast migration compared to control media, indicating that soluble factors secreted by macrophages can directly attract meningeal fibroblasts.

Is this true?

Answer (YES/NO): NO